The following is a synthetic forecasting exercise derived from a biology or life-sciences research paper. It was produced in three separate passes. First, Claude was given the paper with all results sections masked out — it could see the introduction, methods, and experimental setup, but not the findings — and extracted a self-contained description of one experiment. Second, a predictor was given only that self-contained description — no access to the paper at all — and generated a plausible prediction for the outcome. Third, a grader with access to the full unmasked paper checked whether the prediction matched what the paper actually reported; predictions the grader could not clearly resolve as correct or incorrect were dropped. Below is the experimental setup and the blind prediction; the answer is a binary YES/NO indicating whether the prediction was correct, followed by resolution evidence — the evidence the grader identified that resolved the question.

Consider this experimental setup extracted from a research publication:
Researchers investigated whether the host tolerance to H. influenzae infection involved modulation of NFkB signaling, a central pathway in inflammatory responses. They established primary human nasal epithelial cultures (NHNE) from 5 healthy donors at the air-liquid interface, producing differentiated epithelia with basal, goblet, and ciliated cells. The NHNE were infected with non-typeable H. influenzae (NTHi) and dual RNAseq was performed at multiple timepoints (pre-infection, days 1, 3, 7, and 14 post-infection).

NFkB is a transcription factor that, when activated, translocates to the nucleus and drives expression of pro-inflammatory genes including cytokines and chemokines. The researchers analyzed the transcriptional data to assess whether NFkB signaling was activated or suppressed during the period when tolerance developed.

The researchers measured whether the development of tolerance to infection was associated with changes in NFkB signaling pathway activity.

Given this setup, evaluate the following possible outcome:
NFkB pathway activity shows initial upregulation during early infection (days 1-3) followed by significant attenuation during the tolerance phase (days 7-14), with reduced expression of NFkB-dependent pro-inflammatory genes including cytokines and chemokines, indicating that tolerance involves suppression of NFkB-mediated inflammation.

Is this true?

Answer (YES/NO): NO